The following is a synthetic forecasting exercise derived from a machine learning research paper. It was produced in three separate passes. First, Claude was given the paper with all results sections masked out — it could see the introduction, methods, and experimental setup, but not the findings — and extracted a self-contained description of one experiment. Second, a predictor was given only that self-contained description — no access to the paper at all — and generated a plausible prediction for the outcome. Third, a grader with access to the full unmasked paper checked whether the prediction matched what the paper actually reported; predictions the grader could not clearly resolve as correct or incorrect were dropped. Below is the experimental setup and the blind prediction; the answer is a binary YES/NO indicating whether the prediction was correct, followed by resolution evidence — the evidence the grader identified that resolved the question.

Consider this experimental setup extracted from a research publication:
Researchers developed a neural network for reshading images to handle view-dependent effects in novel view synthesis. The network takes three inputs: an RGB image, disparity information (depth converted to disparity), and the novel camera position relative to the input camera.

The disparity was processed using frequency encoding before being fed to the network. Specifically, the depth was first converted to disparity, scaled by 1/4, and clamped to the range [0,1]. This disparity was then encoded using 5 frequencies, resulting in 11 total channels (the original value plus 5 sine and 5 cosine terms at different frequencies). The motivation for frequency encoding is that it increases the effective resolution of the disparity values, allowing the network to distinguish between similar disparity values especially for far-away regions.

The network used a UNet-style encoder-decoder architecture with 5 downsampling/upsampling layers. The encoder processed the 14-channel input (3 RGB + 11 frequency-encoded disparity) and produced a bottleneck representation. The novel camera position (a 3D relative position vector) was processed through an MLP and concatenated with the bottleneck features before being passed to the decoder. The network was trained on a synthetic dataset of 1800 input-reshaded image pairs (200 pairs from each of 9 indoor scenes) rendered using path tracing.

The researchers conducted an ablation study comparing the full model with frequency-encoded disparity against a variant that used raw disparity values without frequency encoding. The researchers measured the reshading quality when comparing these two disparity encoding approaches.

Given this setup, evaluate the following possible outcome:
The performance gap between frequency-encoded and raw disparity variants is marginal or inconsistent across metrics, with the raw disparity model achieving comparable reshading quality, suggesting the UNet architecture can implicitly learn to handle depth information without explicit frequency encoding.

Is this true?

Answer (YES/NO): NO